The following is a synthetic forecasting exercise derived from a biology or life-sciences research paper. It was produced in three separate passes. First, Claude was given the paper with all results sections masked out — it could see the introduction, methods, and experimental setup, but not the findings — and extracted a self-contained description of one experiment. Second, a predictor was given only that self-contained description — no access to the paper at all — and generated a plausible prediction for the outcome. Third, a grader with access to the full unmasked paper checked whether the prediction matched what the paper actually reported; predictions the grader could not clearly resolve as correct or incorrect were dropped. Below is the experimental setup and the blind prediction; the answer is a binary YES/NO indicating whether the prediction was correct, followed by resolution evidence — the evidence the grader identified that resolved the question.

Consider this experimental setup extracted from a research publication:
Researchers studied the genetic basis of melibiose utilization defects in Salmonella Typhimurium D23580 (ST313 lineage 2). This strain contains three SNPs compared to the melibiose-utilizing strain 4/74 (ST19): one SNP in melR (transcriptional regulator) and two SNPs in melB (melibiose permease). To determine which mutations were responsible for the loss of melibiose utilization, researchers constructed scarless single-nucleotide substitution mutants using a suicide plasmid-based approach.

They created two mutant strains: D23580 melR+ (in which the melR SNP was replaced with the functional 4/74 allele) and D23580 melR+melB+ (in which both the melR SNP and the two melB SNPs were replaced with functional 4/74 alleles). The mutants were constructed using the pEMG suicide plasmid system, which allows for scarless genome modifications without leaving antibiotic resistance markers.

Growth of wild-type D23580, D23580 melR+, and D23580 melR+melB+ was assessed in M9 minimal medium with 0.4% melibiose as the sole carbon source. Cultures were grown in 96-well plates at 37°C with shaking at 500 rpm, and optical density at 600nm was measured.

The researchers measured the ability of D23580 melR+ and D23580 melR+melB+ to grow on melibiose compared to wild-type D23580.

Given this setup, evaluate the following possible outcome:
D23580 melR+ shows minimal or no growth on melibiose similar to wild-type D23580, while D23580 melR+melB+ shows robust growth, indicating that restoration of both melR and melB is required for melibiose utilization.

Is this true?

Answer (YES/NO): NO